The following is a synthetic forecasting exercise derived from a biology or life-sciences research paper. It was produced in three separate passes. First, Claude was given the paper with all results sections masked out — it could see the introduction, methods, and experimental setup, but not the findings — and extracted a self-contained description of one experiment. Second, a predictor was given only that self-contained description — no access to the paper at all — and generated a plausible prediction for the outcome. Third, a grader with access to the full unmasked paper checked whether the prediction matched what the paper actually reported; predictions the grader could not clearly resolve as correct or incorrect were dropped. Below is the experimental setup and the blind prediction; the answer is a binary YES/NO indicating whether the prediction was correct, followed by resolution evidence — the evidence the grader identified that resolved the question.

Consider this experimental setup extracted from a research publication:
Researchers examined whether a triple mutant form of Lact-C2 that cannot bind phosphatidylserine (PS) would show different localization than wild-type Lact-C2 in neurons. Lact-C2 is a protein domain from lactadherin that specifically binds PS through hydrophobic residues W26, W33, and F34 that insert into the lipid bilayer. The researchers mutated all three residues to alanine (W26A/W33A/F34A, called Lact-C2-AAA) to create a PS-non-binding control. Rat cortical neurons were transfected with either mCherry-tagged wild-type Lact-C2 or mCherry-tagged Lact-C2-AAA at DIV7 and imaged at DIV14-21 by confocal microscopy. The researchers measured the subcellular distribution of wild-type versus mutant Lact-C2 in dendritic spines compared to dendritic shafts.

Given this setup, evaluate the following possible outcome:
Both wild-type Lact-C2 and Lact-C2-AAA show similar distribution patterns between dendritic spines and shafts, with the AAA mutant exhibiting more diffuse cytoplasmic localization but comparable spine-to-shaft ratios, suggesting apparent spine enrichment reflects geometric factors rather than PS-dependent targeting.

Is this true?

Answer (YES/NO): NO